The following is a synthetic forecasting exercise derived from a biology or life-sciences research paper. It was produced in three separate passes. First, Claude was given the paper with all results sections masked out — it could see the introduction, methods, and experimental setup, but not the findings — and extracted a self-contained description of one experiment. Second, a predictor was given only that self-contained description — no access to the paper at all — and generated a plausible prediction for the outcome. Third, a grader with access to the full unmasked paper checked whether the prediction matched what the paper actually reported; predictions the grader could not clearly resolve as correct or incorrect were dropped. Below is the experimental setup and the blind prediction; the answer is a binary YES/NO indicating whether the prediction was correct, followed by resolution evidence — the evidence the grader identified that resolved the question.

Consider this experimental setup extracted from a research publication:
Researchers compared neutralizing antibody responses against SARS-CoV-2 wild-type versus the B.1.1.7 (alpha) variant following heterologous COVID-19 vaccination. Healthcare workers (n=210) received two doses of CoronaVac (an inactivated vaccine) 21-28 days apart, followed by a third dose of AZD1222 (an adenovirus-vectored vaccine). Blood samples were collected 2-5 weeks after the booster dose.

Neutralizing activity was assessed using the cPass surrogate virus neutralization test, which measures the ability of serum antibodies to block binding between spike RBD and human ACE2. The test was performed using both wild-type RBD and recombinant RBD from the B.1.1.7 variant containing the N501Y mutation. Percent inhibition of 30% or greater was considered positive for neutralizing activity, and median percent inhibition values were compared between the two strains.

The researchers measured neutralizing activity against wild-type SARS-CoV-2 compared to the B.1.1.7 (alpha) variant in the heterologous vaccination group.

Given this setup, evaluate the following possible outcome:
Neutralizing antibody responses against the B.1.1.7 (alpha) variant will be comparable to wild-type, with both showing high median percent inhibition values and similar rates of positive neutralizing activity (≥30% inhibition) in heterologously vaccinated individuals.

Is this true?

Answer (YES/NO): NO